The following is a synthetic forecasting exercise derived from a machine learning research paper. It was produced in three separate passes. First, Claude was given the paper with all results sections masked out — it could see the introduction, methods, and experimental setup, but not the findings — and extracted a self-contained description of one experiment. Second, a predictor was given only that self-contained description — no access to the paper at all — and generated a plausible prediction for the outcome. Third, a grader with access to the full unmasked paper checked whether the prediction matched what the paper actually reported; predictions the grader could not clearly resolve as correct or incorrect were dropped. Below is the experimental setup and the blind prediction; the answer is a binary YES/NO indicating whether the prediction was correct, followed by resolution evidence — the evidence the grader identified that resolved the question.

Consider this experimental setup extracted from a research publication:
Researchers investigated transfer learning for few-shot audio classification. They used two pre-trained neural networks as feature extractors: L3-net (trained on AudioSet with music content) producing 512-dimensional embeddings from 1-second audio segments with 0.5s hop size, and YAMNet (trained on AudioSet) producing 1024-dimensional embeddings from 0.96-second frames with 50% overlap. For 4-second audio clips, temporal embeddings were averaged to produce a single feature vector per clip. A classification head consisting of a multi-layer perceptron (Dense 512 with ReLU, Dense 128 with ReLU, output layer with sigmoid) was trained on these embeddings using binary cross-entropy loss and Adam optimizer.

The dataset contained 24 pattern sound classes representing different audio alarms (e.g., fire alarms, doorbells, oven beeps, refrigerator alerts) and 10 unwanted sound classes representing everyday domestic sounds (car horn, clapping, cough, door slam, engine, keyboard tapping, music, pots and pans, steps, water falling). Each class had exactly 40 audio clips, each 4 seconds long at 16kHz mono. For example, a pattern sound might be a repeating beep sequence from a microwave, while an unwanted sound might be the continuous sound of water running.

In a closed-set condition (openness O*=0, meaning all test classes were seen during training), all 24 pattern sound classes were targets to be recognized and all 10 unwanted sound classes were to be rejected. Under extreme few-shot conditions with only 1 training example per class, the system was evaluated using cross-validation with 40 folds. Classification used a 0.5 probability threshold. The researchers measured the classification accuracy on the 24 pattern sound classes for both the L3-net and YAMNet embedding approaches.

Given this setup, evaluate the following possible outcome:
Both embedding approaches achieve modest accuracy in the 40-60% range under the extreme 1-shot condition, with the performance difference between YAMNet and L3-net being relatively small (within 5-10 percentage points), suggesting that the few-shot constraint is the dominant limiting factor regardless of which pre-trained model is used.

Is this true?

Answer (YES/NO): NO